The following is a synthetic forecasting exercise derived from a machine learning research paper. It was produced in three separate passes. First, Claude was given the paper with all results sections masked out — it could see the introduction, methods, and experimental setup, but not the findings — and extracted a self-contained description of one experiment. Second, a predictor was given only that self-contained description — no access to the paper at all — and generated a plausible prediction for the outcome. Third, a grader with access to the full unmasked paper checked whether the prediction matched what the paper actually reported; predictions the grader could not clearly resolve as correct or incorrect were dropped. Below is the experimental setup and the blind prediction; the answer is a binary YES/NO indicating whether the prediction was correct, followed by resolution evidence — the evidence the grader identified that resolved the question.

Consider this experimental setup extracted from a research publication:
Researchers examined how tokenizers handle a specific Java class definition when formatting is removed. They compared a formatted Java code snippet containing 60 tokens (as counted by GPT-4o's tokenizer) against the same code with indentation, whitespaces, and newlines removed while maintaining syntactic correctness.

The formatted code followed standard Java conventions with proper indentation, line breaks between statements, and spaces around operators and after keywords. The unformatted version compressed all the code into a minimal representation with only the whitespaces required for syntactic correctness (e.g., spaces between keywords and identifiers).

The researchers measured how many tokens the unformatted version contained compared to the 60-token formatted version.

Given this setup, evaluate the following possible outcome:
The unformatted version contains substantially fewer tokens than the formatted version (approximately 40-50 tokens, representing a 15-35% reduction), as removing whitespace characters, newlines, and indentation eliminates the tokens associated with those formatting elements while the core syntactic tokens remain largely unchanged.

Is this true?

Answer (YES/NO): YES